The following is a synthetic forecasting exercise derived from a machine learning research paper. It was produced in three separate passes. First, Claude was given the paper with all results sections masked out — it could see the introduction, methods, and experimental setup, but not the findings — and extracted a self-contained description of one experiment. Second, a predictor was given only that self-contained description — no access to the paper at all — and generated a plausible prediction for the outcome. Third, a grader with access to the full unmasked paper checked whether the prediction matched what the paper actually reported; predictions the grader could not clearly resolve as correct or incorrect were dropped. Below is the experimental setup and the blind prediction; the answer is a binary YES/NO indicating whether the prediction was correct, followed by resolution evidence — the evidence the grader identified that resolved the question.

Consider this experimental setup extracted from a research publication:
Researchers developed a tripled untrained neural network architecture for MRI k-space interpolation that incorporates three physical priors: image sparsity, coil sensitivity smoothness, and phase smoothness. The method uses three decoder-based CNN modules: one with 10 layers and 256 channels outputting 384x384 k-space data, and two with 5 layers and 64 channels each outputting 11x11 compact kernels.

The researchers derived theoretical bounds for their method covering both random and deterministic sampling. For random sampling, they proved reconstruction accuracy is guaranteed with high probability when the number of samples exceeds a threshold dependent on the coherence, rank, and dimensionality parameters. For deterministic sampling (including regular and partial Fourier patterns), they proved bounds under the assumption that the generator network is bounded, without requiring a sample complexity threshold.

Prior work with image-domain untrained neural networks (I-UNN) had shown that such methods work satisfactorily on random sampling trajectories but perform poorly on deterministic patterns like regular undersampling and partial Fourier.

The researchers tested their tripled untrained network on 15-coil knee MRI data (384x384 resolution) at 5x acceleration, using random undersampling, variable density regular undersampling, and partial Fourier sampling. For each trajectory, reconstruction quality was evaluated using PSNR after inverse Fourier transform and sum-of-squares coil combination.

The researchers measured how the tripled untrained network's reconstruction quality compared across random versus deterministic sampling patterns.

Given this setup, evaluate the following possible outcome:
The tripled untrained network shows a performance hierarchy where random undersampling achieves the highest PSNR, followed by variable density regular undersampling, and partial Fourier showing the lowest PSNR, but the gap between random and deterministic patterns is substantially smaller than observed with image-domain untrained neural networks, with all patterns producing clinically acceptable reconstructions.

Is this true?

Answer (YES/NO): NO